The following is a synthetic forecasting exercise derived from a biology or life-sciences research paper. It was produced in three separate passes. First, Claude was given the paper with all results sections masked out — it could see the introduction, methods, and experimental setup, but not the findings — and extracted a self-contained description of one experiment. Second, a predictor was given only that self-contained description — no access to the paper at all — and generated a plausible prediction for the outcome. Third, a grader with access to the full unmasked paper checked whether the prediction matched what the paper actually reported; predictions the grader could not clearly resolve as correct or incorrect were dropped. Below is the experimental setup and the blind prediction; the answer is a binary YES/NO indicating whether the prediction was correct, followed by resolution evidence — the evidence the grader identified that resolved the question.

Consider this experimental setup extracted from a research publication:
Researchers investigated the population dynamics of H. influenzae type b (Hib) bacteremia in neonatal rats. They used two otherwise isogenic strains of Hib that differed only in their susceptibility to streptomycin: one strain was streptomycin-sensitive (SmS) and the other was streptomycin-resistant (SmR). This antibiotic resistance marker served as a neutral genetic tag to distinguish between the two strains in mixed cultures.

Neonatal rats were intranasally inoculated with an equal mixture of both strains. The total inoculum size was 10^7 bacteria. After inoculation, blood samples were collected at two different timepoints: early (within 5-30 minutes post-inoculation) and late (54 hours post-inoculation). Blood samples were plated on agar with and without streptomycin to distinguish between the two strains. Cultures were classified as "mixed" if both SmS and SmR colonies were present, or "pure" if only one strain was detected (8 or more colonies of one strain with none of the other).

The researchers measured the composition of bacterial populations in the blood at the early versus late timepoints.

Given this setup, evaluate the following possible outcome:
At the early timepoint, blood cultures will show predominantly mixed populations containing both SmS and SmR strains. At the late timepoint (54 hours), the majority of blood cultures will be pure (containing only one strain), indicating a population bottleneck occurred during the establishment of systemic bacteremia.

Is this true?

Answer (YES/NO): YES